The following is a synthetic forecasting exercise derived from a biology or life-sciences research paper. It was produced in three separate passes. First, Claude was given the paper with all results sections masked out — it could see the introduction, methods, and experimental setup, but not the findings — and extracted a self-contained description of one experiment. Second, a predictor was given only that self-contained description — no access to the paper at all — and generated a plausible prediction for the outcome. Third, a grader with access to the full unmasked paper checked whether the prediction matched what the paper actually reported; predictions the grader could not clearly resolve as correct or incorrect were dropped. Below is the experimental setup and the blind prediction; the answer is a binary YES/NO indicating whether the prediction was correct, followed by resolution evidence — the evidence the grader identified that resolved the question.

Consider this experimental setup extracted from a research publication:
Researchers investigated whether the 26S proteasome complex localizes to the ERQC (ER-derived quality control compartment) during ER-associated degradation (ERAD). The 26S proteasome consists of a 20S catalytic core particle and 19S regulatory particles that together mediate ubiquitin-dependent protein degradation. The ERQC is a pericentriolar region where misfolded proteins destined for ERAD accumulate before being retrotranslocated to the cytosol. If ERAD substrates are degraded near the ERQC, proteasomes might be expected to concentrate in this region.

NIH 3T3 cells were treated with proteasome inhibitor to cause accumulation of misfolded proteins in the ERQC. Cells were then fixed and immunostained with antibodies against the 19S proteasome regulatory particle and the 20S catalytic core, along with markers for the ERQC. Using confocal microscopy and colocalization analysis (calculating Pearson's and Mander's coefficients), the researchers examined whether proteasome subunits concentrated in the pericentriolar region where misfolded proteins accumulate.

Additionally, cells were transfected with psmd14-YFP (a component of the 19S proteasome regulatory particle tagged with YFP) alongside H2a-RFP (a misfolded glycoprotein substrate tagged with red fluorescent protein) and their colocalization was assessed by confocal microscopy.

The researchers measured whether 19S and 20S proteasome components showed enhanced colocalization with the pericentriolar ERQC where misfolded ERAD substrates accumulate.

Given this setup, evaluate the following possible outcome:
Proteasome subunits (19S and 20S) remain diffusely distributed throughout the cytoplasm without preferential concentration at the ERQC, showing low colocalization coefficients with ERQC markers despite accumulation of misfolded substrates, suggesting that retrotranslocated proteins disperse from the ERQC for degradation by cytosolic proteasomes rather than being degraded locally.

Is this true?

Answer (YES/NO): NO